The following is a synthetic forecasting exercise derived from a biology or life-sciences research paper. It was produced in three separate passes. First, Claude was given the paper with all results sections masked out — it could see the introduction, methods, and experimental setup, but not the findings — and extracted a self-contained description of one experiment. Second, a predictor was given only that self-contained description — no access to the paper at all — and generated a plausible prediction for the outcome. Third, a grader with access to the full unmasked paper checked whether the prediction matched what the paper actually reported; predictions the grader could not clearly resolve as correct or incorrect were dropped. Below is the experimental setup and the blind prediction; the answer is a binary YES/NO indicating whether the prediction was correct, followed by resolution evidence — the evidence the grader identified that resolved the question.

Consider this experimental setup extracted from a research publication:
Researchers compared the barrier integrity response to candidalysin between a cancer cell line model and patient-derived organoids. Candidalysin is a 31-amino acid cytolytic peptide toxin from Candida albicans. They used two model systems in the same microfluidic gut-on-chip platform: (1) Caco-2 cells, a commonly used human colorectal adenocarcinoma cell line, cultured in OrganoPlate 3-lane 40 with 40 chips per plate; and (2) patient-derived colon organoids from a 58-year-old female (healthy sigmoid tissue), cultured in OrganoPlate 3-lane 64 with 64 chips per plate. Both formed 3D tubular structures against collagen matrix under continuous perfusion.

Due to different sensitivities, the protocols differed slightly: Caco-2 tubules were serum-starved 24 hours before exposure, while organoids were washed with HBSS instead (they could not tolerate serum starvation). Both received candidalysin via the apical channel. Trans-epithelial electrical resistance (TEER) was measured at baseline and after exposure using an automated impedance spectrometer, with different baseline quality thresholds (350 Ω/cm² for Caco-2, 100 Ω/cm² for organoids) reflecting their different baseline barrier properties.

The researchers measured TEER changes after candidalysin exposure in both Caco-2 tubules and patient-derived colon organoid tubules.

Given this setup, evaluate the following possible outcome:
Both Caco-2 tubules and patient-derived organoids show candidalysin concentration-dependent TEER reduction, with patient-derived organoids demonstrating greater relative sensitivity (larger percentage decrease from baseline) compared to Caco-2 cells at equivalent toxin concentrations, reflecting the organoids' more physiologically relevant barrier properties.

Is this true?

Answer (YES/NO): NO